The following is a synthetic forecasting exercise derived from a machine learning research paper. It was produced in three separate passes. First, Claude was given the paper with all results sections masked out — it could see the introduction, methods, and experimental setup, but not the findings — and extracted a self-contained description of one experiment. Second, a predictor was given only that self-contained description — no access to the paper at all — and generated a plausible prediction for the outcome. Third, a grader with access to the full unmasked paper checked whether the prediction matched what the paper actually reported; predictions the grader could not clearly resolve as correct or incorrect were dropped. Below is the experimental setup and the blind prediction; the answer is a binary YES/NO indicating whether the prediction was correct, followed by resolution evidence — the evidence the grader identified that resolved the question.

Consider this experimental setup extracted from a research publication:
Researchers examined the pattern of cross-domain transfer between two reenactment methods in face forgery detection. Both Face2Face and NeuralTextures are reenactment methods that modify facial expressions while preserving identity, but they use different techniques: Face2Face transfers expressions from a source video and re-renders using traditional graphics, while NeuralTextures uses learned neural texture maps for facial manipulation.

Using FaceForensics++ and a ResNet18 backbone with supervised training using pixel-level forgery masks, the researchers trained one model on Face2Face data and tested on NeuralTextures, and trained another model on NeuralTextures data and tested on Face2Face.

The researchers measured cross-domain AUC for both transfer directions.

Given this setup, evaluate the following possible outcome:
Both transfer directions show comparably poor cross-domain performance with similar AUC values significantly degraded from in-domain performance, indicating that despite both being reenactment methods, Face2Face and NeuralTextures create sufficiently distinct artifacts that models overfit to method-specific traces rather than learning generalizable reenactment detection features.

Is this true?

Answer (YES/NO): NO